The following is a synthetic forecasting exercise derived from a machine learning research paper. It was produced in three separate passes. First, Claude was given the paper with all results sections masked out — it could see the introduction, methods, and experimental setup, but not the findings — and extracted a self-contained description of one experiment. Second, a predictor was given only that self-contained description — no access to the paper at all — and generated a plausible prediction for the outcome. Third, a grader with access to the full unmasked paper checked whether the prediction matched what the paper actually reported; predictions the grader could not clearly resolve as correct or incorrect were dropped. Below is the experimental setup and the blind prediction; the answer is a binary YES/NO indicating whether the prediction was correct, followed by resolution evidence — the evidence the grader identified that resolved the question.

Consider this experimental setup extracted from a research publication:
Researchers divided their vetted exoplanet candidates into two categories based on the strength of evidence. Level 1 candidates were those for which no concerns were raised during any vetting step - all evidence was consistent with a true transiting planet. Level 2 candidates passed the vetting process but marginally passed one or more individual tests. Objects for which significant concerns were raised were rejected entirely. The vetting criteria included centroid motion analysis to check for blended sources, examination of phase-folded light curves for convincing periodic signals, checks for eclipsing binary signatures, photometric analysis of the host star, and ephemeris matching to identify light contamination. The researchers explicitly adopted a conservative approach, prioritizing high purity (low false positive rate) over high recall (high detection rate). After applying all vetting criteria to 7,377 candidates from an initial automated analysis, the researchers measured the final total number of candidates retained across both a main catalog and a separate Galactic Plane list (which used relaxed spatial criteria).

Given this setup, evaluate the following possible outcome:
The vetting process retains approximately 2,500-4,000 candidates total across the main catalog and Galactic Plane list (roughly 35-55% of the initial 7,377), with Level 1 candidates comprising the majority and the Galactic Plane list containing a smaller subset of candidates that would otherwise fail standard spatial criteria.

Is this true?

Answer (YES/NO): NO